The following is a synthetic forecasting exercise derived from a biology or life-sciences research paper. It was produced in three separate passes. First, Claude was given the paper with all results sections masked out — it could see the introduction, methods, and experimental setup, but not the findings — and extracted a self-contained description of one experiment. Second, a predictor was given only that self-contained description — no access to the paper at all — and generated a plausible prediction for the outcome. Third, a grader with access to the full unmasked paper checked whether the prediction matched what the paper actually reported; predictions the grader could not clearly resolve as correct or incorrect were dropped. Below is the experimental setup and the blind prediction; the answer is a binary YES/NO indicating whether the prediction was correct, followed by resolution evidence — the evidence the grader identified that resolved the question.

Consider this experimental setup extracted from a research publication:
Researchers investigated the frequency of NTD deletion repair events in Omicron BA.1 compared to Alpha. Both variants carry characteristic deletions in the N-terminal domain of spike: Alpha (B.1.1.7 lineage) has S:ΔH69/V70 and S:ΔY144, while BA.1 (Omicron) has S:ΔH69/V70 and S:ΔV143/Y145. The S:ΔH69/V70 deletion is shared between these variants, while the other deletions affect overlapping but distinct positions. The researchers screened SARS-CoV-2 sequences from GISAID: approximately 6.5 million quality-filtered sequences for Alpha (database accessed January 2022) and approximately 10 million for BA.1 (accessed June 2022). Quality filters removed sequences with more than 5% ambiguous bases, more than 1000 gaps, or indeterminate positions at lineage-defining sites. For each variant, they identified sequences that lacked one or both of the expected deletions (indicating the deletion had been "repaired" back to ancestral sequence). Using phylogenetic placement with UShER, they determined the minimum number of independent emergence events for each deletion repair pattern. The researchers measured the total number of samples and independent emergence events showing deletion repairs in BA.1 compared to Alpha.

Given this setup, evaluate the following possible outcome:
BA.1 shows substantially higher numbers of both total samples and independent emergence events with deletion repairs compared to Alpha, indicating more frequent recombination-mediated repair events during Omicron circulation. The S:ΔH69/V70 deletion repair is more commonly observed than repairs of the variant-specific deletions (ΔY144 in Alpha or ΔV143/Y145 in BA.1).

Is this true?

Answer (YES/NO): NO